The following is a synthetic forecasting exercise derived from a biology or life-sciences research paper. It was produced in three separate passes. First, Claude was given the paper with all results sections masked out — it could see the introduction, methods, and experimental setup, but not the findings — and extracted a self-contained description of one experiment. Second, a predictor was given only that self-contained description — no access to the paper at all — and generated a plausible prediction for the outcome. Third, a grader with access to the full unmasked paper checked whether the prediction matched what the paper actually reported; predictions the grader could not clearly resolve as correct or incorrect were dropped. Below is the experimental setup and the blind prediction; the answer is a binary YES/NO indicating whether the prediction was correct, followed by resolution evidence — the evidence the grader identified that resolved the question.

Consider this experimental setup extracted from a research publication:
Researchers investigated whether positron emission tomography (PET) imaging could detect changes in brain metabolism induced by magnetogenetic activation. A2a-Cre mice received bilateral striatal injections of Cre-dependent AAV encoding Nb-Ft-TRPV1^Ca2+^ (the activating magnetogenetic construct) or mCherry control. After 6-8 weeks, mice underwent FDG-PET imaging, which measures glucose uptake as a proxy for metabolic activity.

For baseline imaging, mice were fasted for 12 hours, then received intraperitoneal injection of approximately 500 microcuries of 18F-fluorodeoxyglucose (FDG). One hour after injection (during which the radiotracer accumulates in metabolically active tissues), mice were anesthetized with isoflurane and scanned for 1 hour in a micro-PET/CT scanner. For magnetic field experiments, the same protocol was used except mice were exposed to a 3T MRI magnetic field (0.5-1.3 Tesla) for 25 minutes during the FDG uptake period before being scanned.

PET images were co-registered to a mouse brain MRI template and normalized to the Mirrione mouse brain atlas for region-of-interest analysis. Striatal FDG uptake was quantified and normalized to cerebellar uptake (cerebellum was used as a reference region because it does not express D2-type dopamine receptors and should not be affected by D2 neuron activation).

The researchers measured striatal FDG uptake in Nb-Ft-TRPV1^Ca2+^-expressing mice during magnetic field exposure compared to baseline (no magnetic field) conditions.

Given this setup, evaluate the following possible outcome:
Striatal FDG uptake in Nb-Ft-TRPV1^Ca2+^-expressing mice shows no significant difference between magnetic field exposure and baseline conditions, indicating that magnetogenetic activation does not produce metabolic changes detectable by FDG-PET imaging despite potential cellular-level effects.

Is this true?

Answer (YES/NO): NO